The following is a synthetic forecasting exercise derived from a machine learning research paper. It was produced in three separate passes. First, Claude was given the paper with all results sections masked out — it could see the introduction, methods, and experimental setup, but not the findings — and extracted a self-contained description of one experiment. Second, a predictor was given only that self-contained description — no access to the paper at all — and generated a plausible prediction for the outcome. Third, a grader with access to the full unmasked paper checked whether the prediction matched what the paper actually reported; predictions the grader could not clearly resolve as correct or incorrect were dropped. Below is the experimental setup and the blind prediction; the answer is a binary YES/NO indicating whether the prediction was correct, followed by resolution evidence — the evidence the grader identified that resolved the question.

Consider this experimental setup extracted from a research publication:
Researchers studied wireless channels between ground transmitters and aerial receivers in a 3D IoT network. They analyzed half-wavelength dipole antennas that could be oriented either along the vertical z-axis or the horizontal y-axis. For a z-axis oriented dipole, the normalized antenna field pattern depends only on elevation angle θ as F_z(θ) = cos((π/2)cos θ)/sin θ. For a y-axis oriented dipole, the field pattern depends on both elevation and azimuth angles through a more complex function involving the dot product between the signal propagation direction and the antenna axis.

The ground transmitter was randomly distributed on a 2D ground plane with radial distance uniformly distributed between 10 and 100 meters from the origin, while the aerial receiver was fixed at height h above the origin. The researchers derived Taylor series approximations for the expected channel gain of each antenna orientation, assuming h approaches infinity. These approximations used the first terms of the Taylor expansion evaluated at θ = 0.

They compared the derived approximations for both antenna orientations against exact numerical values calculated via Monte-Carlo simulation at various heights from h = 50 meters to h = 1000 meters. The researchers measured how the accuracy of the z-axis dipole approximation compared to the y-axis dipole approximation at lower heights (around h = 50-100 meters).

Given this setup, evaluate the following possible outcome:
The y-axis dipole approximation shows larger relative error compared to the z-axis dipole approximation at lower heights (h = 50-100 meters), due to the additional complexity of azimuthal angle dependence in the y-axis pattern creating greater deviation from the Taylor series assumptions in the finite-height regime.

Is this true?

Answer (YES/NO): YES